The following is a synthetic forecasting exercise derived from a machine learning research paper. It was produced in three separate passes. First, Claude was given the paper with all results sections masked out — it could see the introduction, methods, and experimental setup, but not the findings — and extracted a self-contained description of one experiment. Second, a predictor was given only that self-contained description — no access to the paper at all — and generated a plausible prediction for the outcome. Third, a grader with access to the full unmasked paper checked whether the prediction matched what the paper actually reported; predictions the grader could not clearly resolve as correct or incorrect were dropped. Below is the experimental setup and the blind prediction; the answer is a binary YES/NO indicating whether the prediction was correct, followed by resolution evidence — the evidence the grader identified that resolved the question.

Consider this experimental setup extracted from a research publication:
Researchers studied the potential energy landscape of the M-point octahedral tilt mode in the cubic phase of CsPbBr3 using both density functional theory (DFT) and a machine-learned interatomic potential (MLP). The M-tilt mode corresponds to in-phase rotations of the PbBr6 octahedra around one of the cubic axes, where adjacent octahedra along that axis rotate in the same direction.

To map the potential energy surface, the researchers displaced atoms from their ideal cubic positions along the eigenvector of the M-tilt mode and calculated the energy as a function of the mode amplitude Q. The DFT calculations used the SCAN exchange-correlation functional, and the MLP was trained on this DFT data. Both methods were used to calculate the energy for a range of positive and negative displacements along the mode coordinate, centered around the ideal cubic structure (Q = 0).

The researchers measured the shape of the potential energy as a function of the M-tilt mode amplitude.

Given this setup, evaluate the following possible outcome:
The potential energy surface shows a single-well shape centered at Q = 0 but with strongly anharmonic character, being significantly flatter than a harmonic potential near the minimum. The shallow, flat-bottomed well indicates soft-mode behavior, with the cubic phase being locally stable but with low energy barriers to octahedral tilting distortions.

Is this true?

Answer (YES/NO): NO